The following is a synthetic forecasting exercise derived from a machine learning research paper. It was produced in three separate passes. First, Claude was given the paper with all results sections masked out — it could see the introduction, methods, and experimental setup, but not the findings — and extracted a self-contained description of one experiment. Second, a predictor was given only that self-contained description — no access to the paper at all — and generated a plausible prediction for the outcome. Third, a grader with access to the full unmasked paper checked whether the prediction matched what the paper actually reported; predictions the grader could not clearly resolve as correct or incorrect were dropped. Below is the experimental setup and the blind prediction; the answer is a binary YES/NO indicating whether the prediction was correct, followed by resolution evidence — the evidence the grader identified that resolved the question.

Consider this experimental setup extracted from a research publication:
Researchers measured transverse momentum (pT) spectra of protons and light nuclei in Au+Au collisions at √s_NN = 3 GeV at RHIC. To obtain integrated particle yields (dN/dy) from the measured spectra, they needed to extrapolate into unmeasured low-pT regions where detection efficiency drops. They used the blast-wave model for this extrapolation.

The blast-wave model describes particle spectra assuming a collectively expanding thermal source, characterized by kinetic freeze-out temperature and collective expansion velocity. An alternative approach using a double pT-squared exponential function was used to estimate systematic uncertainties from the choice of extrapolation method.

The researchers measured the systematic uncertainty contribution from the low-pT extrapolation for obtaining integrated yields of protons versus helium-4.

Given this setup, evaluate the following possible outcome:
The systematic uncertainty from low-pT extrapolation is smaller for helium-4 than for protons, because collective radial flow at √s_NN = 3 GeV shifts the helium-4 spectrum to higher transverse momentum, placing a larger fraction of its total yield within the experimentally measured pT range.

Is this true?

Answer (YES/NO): NO